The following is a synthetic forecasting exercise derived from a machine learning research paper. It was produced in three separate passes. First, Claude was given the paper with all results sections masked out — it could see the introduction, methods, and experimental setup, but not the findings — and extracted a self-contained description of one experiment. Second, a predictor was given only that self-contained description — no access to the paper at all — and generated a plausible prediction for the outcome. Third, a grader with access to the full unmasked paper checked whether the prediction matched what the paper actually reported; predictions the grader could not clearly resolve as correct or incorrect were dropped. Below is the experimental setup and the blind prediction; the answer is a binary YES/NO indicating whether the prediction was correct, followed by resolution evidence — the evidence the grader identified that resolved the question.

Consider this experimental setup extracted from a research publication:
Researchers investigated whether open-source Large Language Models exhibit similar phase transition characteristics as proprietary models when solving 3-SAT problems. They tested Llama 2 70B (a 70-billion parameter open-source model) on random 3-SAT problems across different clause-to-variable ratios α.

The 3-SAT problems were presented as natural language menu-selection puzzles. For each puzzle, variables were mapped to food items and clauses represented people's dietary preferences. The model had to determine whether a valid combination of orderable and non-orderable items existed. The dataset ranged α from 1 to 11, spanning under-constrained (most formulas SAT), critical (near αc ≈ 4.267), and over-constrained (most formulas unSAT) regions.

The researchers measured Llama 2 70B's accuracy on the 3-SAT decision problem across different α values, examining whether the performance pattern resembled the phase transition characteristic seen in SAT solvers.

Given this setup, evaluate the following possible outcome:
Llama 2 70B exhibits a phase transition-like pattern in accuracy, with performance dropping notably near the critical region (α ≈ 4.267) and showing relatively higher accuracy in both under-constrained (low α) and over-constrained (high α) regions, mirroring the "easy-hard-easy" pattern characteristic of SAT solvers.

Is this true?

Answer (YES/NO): NO